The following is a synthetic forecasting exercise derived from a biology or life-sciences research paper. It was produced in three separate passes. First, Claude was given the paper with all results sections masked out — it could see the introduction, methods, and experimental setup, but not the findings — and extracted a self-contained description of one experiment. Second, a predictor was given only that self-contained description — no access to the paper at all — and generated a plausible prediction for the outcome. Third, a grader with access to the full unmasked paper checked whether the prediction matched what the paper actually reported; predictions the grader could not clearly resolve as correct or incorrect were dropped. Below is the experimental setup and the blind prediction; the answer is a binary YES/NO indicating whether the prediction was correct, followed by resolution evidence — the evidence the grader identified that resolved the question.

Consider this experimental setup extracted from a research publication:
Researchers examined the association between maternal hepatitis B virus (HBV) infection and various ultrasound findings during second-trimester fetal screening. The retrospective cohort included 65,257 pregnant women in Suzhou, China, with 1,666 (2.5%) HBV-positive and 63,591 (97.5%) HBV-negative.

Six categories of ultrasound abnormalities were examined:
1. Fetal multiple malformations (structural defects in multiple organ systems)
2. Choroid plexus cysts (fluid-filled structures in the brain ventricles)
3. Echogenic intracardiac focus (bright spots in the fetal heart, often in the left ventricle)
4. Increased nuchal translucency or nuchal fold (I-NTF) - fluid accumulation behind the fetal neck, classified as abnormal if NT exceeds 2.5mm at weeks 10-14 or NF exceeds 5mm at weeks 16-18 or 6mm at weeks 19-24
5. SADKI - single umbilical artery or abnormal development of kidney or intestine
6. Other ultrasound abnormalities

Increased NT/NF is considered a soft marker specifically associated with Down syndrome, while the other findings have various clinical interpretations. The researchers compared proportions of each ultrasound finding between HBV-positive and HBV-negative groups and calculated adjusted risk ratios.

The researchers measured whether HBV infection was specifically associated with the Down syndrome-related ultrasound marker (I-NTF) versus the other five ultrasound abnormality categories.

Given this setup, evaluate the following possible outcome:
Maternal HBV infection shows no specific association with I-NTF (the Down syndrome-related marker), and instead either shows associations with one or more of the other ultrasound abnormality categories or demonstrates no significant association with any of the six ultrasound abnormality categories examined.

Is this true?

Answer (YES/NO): NO